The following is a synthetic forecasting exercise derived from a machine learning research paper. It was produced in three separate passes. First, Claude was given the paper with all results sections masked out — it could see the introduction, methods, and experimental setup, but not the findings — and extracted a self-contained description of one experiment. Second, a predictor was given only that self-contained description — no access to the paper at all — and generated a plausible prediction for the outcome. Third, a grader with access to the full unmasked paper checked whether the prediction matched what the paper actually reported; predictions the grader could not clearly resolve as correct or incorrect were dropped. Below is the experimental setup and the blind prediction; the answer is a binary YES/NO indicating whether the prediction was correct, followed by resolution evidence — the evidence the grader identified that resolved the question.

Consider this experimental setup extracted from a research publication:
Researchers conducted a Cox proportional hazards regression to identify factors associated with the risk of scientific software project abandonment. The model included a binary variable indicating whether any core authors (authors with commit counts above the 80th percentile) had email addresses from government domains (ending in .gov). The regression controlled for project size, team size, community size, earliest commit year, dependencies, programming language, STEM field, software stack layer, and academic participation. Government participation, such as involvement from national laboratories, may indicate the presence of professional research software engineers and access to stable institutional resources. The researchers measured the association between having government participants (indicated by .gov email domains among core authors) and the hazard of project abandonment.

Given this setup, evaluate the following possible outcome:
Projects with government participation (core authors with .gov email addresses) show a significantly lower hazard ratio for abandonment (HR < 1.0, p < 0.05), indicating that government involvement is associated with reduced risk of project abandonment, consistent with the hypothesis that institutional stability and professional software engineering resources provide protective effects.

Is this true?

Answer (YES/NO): YES